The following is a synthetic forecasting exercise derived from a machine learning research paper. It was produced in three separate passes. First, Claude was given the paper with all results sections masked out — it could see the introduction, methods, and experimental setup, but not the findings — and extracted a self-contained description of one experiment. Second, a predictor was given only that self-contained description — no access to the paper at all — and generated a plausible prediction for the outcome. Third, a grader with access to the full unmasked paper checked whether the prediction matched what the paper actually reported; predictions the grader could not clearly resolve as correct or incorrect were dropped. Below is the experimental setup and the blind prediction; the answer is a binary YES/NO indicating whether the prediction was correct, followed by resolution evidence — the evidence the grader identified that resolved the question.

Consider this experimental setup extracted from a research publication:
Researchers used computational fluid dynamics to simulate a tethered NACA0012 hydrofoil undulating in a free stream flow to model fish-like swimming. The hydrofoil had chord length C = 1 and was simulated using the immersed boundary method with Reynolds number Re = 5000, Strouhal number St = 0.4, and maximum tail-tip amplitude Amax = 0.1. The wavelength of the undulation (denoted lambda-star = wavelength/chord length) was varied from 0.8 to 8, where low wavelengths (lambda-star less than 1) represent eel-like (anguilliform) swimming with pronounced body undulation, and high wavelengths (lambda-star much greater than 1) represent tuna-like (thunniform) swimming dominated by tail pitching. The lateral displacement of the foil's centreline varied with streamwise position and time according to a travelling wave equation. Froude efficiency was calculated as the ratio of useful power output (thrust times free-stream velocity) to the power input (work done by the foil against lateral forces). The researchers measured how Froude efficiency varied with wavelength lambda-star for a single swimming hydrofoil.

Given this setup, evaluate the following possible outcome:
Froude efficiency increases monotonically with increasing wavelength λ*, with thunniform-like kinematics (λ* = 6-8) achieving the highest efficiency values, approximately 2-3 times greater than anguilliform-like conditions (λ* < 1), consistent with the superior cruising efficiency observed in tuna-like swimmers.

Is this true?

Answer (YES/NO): NO